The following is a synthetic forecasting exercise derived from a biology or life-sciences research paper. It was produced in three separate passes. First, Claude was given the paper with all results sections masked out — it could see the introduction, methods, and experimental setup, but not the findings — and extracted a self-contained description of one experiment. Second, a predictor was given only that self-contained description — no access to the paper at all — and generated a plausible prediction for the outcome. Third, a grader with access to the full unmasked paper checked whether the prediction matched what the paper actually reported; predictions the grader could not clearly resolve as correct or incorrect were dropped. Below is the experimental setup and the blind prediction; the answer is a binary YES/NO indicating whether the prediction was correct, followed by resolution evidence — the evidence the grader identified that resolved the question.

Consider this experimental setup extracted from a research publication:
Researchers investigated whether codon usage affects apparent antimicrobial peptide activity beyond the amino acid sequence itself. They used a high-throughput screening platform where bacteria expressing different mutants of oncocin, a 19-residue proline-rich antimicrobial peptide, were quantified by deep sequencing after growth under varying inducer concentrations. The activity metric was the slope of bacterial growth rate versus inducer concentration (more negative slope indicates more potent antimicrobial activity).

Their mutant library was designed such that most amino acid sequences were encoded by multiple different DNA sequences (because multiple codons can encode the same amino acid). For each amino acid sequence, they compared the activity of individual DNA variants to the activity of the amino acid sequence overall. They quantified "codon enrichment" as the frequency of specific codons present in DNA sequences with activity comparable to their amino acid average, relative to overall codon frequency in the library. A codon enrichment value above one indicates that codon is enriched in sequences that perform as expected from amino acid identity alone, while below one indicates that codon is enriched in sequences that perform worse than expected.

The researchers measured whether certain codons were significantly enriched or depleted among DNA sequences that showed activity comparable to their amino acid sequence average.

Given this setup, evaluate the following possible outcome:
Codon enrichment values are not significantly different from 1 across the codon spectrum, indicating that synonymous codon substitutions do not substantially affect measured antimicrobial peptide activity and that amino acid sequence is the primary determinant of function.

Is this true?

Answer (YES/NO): NO